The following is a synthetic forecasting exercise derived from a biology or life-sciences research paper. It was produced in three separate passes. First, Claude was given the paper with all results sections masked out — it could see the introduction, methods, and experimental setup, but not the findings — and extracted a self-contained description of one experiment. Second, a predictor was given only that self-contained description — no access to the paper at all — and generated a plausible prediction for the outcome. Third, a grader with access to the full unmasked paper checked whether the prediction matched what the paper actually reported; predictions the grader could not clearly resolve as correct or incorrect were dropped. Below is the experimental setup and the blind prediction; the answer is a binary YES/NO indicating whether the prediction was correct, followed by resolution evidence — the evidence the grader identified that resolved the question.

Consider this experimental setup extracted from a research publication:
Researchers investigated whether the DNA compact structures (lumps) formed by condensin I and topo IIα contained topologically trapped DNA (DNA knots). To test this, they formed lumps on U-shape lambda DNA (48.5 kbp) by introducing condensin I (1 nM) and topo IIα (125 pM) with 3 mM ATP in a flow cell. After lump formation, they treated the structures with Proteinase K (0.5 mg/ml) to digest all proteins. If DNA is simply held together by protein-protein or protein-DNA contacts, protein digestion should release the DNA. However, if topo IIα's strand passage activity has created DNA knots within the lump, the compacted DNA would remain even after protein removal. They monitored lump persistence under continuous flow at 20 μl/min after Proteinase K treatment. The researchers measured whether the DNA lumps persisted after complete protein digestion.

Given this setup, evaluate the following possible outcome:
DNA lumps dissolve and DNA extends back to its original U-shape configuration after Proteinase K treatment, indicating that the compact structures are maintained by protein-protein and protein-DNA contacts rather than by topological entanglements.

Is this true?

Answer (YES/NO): NO